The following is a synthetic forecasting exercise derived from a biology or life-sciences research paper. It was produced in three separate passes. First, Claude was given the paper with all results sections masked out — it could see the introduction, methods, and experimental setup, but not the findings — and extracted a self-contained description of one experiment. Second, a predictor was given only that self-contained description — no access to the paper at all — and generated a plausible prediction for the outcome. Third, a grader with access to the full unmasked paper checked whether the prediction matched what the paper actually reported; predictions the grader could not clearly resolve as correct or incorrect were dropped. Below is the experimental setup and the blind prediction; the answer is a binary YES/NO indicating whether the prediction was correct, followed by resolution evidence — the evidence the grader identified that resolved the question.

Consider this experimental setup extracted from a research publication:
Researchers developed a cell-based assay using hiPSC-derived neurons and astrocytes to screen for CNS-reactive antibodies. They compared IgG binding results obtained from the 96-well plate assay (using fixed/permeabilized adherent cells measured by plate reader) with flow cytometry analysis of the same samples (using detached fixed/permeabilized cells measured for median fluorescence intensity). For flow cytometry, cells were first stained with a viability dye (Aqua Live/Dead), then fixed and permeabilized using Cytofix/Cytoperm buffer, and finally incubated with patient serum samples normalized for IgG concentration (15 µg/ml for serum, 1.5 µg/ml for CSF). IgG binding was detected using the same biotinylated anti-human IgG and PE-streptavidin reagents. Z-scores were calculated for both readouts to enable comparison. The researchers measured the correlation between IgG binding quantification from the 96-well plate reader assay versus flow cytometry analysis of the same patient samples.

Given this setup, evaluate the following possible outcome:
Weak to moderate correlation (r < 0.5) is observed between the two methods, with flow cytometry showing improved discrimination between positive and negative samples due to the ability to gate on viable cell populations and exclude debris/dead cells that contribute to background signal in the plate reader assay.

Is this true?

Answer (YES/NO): NO